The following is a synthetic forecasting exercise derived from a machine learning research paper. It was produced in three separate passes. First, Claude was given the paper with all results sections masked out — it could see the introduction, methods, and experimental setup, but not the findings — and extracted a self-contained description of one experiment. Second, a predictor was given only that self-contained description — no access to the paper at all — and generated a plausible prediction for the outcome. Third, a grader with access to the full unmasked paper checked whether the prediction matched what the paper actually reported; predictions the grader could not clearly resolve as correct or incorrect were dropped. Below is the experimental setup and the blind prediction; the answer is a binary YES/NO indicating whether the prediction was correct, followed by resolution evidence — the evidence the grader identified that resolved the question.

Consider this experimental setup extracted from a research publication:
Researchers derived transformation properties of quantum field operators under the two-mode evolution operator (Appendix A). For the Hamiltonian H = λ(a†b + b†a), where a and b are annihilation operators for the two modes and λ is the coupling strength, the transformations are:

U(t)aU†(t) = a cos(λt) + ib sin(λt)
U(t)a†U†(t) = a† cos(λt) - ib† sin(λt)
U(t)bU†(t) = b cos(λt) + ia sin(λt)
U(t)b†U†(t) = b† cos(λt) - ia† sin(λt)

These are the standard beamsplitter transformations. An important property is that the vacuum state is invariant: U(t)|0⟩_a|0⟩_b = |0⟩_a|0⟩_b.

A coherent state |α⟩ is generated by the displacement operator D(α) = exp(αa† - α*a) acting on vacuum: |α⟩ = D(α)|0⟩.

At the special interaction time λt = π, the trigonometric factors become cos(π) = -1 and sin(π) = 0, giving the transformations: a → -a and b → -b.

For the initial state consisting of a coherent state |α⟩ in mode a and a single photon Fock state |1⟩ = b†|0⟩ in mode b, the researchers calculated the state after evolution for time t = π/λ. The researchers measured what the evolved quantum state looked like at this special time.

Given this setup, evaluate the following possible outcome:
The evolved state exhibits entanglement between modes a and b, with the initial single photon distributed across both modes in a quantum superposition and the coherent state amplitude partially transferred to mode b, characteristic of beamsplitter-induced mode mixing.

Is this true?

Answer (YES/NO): NO